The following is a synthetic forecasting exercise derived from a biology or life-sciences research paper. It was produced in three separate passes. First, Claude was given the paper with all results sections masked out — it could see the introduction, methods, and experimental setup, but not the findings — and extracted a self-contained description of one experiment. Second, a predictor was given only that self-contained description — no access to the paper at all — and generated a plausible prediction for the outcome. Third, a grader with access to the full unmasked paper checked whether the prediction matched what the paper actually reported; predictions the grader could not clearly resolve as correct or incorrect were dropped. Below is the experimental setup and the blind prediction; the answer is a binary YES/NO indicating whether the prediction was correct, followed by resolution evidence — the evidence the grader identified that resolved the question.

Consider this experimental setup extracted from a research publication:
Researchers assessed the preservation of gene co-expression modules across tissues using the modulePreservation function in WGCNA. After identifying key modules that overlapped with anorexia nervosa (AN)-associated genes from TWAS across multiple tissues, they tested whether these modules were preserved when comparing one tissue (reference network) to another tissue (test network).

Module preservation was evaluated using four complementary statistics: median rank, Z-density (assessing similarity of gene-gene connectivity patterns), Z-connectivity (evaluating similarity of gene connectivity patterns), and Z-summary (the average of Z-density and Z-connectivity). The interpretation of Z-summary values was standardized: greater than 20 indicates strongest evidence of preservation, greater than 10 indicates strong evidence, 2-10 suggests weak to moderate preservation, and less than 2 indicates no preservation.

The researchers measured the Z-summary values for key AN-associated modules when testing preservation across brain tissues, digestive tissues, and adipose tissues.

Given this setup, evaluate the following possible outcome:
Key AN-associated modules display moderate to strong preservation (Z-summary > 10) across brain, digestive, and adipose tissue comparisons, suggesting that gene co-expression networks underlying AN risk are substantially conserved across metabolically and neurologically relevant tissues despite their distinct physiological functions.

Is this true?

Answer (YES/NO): NO